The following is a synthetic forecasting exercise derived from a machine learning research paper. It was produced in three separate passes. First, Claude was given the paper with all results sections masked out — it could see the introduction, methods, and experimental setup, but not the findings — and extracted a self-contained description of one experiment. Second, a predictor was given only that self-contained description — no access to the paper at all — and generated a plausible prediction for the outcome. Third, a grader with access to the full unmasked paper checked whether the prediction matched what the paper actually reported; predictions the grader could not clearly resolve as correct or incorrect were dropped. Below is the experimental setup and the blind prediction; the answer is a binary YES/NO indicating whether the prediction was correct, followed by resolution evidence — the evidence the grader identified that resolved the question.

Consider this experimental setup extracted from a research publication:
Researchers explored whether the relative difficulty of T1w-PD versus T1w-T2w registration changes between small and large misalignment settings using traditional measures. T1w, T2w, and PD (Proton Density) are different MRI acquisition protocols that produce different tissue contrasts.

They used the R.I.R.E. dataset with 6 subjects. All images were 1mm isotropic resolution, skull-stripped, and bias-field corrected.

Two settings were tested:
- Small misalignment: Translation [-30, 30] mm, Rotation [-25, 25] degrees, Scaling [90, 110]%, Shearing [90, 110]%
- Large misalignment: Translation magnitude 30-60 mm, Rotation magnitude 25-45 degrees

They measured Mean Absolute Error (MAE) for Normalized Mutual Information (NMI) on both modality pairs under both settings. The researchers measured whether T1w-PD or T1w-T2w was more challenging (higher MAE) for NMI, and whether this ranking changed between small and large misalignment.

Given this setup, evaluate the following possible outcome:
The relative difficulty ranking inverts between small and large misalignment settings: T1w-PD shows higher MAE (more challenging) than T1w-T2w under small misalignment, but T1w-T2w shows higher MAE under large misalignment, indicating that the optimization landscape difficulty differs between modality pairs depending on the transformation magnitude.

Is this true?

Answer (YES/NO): NO